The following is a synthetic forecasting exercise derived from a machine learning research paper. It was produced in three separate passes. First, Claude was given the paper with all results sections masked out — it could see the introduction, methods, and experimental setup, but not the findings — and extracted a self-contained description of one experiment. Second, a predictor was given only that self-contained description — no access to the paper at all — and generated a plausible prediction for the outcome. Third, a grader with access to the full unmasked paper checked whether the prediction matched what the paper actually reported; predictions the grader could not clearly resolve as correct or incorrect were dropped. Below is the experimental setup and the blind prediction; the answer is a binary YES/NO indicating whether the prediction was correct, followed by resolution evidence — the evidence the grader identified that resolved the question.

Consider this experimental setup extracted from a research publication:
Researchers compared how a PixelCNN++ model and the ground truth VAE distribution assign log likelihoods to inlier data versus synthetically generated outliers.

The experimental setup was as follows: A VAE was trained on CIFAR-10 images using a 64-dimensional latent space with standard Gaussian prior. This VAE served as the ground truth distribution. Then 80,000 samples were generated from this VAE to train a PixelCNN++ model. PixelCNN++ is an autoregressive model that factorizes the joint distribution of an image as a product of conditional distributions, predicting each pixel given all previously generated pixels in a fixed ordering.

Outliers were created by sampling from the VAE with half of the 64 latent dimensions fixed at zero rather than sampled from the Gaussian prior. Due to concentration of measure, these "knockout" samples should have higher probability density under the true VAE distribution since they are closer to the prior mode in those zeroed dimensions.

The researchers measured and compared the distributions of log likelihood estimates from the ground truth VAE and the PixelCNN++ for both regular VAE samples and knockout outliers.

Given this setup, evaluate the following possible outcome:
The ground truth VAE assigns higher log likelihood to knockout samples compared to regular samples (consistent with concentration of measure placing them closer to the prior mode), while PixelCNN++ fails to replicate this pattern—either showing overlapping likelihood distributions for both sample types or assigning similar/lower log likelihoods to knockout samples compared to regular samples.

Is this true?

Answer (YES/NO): NO